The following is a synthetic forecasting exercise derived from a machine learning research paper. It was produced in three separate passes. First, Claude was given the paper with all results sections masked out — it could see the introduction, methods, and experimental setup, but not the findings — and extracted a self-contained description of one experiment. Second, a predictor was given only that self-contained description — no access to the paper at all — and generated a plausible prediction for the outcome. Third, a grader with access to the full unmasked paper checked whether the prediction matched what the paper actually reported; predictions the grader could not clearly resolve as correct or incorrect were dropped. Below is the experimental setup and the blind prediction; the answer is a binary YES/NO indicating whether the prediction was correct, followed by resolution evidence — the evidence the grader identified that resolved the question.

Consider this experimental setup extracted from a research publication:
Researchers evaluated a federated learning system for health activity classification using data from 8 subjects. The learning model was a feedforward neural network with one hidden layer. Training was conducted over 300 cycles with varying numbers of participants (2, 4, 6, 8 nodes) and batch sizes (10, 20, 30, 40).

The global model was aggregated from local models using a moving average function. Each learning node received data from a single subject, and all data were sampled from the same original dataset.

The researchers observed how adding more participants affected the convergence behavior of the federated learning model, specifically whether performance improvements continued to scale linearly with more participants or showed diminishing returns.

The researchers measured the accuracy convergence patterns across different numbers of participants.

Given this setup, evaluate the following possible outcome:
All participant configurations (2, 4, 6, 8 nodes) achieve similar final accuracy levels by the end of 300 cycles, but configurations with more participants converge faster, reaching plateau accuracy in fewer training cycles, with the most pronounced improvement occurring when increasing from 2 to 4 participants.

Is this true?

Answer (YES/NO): NO